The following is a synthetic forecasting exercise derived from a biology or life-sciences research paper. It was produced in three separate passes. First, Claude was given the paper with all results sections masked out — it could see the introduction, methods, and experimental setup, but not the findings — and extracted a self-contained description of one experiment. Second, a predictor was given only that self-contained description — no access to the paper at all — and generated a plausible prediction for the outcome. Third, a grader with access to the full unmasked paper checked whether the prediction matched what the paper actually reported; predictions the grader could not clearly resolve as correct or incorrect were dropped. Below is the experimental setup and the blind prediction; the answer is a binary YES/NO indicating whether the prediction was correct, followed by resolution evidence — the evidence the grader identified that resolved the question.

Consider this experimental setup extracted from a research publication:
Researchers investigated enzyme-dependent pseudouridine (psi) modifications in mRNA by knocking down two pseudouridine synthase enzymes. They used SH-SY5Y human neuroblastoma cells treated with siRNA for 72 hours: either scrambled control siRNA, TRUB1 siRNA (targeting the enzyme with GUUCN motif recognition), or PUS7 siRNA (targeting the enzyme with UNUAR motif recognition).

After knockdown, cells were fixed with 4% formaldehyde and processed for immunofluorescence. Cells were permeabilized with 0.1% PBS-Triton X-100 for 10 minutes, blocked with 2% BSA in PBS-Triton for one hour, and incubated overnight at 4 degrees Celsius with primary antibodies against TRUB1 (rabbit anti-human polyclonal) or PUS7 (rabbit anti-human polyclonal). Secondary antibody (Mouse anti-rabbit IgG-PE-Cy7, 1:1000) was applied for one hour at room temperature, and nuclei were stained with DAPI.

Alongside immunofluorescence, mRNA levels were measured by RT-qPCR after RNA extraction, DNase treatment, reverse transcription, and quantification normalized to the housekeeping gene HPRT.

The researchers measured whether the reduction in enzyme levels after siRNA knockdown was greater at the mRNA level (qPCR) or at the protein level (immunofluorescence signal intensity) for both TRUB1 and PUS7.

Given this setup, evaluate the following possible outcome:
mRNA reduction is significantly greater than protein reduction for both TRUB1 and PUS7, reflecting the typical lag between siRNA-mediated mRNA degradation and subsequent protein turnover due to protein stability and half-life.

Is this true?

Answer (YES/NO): YES